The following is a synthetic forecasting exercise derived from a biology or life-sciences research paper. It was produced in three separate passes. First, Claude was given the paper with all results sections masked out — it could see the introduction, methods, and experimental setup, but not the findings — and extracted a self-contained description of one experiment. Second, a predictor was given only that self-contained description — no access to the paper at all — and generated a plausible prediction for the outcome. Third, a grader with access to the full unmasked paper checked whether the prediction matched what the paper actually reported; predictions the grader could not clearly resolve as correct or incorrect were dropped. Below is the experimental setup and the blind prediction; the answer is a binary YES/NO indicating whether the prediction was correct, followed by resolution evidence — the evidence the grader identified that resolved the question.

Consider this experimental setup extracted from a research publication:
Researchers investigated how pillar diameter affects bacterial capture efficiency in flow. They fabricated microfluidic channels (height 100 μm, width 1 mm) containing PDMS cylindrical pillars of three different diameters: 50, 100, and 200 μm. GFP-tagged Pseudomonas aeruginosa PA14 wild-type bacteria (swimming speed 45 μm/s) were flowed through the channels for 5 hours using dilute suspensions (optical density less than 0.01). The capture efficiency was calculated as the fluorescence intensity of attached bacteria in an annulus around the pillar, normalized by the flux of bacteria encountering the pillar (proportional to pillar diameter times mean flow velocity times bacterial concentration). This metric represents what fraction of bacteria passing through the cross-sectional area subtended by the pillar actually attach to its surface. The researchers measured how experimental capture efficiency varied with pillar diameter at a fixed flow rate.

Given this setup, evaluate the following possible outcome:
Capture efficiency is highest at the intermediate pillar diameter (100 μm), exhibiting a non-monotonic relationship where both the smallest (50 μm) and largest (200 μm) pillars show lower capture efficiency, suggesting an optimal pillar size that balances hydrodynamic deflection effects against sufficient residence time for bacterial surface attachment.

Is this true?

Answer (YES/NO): NO